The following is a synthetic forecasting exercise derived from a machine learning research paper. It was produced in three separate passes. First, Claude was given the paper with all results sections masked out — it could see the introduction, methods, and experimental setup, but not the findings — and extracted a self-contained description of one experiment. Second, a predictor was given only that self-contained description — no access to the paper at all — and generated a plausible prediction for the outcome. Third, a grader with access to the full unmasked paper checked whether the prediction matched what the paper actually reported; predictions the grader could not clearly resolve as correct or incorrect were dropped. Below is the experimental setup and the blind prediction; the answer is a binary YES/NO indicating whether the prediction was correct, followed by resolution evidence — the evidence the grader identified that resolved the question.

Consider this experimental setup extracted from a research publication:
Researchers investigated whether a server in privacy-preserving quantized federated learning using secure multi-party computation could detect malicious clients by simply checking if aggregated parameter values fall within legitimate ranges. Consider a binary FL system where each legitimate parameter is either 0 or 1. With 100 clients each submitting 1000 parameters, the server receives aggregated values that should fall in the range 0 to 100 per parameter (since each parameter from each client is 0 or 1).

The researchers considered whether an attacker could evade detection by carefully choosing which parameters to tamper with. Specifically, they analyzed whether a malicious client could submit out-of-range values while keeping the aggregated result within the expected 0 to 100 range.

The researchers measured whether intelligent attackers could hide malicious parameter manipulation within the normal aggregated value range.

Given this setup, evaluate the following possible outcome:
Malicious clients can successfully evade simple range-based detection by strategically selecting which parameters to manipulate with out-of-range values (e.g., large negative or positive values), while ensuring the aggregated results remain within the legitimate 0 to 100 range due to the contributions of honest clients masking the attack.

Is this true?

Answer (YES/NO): YES